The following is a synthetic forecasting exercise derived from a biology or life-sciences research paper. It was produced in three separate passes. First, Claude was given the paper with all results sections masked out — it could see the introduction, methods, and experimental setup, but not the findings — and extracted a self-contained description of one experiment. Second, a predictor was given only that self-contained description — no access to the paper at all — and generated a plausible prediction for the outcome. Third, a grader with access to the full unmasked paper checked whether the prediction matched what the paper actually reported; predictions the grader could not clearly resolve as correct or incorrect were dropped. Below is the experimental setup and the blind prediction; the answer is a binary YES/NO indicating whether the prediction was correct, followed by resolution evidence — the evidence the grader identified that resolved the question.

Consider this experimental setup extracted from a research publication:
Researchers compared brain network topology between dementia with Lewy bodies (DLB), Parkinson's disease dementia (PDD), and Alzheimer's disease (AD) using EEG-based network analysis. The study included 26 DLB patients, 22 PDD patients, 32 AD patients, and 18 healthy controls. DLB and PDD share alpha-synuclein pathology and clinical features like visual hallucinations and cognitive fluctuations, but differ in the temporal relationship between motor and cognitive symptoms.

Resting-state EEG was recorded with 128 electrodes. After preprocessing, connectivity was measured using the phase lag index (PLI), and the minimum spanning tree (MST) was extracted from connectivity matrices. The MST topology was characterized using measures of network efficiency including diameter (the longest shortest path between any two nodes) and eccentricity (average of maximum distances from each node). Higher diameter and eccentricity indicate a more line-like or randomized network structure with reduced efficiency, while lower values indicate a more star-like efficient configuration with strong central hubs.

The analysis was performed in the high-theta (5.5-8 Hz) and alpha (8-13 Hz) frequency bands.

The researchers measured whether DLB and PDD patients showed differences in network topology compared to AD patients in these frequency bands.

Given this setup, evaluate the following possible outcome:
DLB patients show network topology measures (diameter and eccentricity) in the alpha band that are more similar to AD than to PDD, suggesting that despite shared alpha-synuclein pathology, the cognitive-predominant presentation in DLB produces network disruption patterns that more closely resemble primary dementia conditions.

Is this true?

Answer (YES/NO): NO